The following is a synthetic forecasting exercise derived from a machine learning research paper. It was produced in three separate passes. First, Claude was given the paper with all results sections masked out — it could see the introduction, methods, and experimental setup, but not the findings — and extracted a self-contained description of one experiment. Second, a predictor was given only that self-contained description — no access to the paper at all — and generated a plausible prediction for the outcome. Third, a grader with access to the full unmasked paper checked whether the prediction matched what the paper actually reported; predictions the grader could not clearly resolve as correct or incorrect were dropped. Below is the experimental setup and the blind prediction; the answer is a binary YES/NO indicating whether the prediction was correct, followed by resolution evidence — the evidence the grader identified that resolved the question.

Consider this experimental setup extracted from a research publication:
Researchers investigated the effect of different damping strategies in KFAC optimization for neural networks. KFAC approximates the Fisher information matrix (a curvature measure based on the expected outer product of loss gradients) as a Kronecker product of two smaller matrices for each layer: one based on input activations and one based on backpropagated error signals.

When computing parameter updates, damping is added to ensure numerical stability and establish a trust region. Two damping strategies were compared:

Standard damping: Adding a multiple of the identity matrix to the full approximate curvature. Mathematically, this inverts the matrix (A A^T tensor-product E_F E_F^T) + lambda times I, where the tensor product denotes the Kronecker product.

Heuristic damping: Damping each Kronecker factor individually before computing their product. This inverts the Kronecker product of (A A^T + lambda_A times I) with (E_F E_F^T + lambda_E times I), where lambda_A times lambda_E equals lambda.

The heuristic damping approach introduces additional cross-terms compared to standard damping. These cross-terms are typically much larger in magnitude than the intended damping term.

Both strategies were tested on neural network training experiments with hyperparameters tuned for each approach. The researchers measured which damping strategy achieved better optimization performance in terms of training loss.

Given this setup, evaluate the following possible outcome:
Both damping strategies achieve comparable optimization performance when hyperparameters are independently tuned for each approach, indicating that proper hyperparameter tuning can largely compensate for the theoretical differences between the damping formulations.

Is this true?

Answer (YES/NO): NO